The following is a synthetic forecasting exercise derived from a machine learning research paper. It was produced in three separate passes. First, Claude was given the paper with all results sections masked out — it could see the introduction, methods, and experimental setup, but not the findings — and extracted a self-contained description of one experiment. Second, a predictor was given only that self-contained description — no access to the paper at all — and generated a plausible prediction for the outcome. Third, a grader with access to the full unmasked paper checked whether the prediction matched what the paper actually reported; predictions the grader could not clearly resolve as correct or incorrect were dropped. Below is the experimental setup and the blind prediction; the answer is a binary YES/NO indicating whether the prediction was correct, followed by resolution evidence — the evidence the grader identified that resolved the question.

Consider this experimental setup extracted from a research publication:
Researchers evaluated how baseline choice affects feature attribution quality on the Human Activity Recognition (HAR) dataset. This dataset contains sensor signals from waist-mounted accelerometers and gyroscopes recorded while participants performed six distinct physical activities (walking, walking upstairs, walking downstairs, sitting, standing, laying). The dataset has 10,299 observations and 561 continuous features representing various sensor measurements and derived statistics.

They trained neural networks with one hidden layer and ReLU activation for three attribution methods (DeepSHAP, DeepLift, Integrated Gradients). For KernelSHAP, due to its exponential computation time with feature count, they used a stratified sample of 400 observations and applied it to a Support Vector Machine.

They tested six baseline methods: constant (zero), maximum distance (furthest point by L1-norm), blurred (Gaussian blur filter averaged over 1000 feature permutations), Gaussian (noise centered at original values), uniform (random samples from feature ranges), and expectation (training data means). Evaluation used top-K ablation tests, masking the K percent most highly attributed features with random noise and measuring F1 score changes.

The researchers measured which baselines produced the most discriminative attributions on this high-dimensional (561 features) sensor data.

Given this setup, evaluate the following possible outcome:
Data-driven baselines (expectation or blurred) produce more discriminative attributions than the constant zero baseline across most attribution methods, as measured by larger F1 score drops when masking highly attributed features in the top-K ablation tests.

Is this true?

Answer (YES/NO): NO